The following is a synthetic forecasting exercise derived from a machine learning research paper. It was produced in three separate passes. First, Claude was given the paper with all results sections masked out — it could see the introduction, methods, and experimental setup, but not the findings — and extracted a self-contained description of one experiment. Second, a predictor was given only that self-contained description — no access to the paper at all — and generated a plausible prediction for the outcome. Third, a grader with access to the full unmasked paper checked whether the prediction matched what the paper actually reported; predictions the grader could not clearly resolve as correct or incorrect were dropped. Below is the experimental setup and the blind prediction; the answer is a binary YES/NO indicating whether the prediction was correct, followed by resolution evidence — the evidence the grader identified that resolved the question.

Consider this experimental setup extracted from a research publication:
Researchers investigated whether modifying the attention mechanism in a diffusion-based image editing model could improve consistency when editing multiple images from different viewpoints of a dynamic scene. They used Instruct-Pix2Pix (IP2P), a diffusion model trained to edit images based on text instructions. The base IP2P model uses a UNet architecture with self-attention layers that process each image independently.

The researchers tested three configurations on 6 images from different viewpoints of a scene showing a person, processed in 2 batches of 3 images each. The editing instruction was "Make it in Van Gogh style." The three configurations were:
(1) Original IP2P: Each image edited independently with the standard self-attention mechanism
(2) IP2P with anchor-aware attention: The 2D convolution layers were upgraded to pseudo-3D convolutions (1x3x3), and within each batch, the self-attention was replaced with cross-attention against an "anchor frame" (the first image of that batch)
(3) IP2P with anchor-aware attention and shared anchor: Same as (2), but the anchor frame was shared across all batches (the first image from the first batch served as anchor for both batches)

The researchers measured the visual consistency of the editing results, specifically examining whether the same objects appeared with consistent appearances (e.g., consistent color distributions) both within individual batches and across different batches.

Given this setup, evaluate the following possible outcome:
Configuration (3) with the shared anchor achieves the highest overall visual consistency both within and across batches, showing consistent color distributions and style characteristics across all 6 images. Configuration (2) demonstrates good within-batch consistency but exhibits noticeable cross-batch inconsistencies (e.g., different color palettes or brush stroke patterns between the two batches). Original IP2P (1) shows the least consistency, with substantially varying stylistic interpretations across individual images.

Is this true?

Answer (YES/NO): YES